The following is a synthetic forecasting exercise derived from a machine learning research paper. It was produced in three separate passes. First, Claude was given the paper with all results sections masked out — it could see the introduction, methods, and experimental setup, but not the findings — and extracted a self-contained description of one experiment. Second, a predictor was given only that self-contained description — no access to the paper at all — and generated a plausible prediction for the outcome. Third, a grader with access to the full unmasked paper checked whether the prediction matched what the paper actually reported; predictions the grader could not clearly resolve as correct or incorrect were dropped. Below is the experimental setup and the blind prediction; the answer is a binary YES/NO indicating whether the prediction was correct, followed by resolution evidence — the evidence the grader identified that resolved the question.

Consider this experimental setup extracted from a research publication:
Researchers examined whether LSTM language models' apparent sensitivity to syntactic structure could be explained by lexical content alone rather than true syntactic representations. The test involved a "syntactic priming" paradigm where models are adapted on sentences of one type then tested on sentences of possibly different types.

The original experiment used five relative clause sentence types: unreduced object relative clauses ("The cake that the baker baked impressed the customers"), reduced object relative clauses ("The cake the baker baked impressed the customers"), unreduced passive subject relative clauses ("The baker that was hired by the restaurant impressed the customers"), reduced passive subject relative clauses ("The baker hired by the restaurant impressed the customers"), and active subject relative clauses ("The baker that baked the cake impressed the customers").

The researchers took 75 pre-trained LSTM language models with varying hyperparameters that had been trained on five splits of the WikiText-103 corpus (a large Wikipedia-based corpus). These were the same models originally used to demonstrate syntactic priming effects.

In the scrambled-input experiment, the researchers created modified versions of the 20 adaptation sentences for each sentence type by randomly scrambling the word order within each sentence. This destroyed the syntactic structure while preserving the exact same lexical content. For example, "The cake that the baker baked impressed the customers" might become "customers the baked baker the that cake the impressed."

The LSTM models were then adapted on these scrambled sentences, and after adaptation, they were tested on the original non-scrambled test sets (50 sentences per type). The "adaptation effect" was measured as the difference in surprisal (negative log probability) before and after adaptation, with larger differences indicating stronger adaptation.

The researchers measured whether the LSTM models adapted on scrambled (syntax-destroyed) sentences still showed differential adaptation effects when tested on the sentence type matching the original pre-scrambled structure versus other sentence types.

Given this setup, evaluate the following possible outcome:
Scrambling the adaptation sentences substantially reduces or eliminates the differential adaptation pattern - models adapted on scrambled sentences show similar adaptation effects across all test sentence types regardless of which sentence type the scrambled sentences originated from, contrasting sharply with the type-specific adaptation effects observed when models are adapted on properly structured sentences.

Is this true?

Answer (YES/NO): NO